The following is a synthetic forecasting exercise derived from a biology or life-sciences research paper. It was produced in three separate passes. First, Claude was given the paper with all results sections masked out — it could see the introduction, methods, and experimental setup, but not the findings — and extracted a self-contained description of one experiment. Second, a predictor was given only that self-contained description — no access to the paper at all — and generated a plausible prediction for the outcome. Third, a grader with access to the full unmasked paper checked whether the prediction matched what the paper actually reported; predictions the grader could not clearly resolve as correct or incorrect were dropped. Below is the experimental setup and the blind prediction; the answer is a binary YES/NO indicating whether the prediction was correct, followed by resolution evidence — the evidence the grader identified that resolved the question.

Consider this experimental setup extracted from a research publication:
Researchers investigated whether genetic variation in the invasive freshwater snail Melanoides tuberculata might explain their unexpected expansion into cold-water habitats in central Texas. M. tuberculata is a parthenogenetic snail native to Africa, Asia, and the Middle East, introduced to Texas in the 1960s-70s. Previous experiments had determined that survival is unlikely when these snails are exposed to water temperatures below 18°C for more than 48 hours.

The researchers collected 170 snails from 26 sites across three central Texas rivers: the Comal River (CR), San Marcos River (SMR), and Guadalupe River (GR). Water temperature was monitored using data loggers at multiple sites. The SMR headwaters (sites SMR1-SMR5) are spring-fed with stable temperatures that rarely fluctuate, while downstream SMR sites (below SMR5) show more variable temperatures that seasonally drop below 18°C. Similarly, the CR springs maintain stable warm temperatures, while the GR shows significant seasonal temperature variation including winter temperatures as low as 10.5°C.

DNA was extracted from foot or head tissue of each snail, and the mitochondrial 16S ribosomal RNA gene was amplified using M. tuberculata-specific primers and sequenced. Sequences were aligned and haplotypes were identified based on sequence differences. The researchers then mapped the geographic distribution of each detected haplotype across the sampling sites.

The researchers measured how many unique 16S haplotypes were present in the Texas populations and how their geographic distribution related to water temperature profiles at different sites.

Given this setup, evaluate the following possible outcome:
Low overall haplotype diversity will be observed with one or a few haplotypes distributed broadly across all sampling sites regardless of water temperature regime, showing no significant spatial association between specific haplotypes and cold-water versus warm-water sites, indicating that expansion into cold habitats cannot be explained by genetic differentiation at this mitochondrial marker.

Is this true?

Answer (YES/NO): NO